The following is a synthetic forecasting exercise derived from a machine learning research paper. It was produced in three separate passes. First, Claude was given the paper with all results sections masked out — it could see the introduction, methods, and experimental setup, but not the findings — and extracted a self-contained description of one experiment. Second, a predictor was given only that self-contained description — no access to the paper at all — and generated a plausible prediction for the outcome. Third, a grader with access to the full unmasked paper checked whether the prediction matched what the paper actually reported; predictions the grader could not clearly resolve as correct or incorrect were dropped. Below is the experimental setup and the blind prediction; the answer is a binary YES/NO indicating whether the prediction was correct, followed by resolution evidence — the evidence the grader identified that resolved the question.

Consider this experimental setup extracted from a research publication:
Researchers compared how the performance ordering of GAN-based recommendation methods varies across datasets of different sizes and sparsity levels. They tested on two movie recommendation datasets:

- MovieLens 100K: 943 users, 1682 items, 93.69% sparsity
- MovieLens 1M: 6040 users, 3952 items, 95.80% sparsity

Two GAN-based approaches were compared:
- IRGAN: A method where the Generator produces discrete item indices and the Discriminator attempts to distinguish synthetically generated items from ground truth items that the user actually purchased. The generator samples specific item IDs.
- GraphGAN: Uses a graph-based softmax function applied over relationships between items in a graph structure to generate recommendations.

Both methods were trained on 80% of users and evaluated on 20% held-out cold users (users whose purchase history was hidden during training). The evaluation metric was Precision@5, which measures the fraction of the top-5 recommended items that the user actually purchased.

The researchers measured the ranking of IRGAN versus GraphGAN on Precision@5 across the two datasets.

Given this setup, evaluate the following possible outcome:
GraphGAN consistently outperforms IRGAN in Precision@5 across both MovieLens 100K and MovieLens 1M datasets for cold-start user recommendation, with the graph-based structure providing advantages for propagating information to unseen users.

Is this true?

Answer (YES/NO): NO